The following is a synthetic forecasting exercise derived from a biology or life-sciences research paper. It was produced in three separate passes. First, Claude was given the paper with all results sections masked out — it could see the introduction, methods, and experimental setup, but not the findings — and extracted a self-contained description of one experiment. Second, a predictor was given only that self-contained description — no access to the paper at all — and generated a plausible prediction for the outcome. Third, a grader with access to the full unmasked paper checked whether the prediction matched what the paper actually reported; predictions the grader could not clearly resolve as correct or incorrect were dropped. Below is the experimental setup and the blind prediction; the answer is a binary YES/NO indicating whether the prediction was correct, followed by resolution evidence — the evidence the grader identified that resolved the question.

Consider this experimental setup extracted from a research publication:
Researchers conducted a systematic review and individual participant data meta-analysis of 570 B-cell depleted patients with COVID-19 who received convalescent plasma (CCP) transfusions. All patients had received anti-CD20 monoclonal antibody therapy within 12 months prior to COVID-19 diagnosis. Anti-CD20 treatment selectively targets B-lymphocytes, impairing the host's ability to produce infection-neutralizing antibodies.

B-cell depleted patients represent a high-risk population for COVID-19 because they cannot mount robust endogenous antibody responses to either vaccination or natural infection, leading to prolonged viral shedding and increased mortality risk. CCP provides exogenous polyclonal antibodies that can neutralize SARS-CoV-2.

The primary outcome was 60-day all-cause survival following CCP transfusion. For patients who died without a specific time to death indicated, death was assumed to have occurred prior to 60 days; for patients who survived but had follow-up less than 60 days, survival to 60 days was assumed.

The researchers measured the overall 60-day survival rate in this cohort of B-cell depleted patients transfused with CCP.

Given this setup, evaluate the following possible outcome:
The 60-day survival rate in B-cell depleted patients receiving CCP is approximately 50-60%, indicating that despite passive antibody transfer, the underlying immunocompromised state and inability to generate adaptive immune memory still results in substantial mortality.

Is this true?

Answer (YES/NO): NO